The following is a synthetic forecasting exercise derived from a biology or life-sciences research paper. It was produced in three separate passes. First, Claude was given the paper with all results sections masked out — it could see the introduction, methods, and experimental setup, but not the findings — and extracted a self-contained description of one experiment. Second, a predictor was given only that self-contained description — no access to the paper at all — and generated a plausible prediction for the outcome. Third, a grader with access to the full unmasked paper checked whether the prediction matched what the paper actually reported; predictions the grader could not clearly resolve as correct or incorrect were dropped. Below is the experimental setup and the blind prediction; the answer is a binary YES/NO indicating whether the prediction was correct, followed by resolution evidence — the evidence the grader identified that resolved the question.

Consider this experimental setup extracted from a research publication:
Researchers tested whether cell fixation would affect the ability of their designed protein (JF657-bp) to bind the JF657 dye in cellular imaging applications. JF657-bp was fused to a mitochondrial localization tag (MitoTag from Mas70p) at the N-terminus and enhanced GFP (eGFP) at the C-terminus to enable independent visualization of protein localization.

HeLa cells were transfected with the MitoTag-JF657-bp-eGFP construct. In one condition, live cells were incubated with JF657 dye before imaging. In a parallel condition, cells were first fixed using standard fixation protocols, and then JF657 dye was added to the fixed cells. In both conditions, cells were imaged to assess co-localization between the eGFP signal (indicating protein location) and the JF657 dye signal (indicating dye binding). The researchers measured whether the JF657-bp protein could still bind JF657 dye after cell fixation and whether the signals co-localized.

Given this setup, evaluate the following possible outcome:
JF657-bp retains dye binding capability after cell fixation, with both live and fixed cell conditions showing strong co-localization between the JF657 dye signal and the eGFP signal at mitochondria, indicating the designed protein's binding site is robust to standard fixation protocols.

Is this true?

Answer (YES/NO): YES